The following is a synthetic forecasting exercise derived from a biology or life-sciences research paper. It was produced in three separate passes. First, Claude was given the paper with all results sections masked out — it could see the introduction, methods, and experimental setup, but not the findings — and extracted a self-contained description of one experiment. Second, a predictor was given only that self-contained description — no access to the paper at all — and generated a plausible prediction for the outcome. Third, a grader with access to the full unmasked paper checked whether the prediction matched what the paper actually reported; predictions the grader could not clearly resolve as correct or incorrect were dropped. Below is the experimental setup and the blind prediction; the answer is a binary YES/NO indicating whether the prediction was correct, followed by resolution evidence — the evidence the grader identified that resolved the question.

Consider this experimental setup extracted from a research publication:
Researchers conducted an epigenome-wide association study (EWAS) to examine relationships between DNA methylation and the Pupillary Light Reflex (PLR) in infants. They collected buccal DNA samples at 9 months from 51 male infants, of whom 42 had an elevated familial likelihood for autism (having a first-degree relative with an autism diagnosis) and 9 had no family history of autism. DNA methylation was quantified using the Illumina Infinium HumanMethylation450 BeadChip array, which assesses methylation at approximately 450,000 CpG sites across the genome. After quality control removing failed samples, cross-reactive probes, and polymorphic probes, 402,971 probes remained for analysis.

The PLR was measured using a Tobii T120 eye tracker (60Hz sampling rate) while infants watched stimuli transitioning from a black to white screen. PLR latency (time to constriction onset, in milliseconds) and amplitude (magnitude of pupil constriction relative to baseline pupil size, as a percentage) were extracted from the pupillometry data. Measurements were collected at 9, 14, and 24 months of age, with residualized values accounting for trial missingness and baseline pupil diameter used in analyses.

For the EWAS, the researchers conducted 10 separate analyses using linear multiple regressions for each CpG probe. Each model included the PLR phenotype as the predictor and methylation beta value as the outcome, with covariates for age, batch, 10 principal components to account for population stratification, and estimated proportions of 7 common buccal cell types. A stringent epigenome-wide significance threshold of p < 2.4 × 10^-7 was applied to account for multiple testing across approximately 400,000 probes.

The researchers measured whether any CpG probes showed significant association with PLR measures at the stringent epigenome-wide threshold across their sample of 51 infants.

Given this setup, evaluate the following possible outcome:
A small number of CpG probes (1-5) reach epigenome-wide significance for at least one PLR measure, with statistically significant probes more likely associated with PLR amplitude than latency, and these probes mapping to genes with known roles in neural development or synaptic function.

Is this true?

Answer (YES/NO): NO